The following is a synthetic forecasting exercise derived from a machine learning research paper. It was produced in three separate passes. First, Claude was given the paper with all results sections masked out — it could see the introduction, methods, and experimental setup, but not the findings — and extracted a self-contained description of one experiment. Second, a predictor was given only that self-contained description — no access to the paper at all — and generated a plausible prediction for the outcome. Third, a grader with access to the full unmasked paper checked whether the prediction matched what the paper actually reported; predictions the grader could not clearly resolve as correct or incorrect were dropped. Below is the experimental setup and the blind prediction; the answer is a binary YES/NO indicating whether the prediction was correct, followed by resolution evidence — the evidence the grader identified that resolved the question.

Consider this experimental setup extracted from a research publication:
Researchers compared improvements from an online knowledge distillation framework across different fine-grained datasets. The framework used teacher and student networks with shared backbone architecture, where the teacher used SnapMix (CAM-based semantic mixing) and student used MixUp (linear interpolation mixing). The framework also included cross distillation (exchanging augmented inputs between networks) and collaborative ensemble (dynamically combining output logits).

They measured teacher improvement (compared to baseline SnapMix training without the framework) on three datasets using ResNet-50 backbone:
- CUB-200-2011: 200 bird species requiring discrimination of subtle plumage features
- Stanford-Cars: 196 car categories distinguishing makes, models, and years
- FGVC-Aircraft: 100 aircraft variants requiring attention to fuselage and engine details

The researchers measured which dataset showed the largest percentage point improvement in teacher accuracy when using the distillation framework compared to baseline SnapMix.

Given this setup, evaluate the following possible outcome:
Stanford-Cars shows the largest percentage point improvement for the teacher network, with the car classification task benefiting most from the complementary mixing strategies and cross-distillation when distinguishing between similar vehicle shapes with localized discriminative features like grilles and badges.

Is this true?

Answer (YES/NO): YES